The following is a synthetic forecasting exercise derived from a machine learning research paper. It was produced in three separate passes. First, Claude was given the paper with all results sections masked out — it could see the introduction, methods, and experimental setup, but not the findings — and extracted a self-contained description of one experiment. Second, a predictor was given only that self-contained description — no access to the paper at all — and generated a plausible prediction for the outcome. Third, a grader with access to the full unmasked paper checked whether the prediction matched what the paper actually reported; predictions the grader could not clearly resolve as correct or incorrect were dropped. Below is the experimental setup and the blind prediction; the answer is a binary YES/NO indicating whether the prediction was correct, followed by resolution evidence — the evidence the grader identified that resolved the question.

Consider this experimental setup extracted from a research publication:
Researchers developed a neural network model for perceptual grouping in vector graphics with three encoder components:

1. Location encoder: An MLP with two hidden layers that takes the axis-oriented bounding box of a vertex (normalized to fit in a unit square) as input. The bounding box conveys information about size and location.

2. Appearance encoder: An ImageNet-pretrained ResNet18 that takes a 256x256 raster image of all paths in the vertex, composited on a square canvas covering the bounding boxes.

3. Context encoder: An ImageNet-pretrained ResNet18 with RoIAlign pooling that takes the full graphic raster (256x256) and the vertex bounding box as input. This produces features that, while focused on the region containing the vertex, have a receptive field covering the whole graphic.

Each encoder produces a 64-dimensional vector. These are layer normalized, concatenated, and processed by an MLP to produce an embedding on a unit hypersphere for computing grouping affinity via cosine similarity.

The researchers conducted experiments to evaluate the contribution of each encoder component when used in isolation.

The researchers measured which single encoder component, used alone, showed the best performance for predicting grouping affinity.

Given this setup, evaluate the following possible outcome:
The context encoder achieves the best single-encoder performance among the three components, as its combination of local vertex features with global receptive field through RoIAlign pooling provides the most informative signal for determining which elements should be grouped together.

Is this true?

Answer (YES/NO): NO